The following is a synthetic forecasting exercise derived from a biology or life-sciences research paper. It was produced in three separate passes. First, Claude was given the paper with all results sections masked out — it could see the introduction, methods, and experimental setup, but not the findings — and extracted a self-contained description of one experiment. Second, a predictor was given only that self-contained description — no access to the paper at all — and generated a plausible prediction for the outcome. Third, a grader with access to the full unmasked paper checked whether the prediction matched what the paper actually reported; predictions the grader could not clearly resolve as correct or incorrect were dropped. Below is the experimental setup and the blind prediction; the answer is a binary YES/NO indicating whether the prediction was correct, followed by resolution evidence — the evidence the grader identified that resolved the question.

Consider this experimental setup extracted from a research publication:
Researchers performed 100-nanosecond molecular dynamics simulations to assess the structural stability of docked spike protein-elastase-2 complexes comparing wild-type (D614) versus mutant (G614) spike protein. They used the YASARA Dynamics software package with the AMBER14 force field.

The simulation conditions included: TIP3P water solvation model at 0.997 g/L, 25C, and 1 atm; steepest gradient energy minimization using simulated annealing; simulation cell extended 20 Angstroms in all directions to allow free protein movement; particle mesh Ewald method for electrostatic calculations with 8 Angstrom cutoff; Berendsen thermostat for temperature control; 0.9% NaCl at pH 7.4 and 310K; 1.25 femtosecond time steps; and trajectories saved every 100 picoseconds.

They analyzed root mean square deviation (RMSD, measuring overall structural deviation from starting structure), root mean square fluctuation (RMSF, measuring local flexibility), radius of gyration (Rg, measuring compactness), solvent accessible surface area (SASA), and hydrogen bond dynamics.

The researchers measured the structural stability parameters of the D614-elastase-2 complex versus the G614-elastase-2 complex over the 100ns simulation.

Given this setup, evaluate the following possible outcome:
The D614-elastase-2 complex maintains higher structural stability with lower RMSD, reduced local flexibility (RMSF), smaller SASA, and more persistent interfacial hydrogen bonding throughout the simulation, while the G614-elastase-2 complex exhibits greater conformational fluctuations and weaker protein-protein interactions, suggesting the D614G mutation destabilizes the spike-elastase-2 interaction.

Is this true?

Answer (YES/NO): NO